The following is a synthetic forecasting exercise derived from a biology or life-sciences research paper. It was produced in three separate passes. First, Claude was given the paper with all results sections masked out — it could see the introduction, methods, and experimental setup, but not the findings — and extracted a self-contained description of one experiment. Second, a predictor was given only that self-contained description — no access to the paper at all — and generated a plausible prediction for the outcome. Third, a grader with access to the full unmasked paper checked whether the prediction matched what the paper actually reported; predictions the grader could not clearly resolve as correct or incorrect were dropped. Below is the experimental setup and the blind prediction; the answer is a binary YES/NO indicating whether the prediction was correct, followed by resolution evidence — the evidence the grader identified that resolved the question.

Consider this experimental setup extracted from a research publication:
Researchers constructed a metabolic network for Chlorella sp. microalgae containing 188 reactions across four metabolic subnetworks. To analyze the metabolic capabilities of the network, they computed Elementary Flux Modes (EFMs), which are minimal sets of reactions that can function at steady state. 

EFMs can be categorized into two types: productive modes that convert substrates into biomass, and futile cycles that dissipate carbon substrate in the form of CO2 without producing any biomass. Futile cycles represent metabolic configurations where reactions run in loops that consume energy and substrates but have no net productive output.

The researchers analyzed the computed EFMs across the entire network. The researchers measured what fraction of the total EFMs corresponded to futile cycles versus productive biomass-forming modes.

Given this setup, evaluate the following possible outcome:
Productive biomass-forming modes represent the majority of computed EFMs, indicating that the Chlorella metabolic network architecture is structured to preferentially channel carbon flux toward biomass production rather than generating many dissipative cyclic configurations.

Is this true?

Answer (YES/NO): YES